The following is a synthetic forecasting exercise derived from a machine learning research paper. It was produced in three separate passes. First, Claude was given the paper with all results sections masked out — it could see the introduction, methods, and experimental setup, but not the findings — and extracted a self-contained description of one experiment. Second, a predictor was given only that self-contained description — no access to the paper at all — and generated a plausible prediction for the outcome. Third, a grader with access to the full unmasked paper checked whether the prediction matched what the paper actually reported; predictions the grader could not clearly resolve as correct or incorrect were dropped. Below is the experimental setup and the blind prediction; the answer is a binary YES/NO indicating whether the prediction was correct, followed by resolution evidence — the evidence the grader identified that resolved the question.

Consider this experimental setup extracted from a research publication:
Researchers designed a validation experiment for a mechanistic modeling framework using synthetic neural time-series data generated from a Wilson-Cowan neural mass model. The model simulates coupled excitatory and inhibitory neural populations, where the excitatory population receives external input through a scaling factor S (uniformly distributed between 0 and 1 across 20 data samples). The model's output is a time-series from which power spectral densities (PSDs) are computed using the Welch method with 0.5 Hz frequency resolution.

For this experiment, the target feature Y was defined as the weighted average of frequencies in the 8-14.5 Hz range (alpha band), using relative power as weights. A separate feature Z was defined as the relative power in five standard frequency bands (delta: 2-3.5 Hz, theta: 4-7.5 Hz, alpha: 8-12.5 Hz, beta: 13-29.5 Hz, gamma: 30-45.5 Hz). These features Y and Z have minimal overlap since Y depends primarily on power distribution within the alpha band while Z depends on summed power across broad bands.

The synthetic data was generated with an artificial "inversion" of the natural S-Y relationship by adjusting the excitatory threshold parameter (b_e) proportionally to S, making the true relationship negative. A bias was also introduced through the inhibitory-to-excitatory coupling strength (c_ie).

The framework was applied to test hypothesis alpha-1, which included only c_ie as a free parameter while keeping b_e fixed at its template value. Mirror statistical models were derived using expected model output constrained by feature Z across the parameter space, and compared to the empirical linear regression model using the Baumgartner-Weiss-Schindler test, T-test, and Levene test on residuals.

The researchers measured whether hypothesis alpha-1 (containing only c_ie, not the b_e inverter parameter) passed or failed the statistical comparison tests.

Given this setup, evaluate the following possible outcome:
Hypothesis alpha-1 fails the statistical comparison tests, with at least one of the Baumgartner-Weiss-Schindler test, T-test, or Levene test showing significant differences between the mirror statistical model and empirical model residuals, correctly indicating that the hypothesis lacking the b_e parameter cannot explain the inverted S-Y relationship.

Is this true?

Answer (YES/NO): YES